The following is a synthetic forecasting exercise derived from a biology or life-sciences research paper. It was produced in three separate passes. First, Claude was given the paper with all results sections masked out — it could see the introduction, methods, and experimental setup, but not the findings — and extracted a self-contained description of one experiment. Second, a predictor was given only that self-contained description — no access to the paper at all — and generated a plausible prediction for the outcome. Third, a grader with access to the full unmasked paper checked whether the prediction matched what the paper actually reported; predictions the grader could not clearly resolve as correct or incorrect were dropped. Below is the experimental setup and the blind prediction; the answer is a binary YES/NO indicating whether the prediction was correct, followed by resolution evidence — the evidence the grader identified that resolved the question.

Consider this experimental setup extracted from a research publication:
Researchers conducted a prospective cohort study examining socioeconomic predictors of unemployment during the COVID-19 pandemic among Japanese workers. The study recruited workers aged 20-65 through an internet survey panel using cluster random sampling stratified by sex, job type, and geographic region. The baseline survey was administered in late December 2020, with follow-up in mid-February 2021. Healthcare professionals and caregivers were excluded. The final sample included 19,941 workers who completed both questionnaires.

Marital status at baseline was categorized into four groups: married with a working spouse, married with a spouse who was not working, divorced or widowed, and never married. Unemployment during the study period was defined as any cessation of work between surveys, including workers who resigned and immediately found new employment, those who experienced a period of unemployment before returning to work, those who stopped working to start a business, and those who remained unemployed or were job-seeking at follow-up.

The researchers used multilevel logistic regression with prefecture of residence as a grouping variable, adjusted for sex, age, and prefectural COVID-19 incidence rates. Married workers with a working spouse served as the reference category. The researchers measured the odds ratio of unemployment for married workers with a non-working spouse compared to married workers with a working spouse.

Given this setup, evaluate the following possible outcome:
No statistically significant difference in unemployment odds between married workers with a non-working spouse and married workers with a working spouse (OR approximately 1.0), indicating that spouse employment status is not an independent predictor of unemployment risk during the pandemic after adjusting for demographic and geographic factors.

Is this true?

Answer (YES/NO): NO